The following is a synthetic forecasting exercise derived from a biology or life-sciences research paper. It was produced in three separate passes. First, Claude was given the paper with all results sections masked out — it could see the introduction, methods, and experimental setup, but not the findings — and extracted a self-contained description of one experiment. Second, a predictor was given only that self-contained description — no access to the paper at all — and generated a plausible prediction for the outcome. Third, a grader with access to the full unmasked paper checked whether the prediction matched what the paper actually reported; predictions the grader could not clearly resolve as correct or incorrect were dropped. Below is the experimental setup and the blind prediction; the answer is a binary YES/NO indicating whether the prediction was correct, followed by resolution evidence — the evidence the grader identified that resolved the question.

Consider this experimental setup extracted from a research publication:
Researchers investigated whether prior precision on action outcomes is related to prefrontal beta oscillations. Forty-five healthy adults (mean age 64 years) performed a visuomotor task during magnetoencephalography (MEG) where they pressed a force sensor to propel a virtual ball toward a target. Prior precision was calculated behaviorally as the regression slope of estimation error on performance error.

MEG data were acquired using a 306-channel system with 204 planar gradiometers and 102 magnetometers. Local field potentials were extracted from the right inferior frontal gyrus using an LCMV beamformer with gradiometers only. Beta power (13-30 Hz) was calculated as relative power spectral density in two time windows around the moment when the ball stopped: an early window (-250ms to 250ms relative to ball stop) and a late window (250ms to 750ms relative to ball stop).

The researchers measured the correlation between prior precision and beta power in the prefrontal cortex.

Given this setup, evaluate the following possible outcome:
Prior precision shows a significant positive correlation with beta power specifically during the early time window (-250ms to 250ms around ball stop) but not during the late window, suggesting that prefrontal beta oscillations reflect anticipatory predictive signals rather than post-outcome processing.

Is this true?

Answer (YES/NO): NO